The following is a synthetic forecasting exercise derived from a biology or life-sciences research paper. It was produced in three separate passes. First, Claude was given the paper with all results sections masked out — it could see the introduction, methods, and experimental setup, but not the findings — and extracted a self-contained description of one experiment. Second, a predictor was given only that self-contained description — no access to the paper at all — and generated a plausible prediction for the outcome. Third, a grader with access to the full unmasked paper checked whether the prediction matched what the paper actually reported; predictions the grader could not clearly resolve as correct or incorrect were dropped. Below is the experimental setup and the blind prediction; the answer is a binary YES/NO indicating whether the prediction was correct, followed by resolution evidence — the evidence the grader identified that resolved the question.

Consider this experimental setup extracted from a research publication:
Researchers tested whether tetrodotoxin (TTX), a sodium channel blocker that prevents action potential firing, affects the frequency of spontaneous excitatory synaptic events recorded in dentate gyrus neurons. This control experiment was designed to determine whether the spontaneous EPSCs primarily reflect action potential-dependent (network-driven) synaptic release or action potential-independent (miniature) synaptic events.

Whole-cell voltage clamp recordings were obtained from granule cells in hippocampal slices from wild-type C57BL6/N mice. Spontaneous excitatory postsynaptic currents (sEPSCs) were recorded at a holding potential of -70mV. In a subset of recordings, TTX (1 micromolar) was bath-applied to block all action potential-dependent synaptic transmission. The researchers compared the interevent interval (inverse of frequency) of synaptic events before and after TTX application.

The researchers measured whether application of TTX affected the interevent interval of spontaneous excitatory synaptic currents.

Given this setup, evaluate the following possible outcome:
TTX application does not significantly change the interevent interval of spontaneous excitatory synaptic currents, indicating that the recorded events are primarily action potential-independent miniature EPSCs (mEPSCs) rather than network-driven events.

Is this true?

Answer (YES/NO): NO